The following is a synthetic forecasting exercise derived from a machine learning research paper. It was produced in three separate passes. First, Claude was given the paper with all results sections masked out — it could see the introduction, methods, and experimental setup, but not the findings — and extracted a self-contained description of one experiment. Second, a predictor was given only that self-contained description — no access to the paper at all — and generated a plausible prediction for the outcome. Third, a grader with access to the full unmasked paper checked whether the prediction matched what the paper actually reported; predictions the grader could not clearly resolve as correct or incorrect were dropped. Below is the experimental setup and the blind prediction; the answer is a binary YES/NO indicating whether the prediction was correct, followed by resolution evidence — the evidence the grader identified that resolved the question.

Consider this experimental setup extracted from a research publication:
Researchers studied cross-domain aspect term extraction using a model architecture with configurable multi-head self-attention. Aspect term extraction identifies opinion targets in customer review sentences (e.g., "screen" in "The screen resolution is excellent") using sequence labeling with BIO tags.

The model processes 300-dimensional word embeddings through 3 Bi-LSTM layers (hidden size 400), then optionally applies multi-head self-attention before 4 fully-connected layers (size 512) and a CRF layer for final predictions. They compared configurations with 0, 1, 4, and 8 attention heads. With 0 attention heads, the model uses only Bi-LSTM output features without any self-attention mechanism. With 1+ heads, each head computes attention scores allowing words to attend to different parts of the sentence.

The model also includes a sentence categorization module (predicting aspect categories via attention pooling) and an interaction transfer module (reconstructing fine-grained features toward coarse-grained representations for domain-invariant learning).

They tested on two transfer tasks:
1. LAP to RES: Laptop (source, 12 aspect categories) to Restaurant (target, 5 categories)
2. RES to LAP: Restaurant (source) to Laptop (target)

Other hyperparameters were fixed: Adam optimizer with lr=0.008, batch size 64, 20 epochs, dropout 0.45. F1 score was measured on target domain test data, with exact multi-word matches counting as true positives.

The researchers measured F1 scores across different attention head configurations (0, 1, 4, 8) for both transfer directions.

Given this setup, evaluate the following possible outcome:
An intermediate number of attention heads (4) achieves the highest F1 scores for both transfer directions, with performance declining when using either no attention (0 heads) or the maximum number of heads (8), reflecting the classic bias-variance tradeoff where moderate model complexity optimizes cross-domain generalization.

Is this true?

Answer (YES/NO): NO